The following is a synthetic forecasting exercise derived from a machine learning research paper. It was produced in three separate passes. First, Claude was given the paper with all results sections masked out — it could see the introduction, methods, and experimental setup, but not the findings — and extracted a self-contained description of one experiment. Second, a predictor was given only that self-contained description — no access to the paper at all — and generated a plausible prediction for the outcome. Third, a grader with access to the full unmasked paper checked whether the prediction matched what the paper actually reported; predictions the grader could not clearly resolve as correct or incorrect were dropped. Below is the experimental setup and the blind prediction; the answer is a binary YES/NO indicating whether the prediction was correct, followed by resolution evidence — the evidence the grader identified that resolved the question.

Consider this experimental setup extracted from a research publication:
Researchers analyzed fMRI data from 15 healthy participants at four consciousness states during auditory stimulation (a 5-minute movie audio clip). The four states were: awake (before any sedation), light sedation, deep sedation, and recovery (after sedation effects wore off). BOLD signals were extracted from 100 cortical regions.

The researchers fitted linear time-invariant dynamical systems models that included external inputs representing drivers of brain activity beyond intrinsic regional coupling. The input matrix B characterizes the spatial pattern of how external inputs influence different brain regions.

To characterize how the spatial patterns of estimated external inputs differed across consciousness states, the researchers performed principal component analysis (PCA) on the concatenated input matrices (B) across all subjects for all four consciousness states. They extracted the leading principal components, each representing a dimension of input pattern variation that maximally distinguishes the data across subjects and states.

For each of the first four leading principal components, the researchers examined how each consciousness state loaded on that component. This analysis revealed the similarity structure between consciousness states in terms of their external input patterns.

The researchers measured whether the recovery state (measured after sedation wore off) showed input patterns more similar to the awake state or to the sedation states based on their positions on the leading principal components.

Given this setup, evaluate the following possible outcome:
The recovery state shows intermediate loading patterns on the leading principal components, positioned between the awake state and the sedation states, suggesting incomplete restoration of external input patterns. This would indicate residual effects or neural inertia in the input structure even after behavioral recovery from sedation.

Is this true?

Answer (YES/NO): NO